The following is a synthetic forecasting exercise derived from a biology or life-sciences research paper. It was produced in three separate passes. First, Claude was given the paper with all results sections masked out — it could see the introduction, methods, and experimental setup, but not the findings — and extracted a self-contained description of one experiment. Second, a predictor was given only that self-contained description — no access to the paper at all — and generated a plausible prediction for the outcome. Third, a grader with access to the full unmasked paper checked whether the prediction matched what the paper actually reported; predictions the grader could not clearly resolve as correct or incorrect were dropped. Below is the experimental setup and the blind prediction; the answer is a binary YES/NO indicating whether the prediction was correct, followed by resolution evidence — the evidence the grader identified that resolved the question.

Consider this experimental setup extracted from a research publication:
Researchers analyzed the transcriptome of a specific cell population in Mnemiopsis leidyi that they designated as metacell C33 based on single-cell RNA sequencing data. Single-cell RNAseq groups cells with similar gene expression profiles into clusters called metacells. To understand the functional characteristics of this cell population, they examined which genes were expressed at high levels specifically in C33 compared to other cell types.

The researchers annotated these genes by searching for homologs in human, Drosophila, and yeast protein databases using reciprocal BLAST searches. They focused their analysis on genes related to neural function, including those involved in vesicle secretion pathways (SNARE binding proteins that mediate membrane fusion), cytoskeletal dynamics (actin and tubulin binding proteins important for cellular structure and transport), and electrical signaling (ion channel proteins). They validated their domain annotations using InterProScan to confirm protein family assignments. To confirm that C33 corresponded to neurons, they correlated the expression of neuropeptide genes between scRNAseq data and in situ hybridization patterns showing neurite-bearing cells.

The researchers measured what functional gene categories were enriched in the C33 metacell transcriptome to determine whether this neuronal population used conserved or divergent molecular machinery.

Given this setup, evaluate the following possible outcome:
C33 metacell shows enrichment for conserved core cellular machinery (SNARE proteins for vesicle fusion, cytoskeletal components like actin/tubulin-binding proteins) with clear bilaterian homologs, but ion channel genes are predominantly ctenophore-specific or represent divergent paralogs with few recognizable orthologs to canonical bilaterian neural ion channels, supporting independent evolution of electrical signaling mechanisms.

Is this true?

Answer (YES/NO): NO